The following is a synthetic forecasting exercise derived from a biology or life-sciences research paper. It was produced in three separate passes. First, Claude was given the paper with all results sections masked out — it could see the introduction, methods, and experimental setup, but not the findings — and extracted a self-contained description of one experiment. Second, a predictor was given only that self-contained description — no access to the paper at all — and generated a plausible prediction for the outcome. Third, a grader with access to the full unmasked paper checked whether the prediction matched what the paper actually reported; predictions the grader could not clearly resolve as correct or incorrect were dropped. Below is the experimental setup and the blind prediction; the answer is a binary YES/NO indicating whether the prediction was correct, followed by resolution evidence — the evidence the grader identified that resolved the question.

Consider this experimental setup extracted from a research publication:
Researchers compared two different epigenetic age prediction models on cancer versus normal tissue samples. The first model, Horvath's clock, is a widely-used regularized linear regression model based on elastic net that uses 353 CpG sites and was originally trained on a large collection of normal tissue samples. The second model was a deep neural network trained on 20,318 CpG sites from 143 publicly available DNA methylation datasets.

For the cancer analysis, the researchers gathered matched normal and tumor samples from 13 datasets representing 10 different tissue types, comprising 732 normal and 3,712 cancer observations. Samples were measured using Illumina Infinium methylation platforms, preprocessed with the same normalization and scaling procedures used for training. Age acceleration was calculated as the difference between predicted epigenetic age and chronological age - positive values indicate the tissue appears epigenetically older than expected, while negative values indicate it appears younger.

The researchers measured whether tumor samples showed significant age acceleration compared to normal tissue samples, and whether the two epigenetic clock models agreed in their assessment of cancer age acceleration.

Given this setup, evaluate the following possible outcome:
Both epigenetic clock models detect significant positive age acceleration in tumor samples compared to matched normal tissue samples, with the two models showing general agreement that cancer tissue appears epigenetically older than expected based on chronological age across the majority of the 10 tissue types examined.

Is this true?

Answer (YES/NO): NO